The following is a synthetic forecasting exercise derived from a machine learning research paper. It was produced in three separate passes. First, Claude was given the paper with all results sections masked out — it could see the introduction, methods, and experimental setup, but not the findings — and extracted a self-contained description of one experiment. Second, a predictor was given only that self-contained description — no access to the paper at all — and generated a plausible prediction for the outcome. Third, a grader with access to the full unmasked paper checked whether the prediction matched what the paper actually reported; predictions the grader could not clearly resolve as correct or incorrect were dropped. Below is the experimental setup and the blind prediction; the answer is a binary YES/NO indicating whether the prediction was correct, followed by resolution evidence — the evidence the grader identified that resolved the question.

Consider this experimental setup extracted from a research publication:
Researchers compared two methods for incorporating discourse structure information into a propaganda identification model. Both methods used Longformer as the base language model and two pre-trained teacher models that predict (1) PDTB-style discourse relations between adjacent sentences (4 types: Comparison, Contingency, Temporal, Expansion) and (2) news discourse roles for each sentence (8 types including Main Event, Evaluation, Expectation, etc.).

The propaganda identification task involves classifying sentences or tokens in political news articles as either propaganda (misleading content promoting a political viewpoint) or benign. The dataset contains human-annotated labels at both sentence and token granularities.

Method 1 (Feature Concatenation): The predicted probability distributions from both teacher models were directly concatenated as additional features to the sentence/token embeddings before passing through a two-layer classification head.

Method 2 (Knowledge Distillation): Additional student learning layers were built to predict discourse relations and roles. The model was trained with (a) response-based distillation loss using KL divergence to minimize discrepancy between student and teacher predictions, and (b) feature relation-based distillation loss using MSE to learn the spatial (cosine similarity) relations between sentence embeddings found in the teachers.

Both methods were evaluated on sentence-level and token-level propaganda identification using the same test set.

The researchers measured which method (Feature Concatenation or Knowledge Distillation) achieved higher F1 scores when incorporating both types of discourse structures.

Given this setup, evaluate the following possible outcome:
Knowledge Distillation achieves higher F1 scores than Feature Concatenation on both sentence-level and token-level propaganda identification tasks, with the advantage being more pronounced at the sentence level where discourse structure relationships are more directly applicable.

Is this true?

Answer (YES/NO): NO